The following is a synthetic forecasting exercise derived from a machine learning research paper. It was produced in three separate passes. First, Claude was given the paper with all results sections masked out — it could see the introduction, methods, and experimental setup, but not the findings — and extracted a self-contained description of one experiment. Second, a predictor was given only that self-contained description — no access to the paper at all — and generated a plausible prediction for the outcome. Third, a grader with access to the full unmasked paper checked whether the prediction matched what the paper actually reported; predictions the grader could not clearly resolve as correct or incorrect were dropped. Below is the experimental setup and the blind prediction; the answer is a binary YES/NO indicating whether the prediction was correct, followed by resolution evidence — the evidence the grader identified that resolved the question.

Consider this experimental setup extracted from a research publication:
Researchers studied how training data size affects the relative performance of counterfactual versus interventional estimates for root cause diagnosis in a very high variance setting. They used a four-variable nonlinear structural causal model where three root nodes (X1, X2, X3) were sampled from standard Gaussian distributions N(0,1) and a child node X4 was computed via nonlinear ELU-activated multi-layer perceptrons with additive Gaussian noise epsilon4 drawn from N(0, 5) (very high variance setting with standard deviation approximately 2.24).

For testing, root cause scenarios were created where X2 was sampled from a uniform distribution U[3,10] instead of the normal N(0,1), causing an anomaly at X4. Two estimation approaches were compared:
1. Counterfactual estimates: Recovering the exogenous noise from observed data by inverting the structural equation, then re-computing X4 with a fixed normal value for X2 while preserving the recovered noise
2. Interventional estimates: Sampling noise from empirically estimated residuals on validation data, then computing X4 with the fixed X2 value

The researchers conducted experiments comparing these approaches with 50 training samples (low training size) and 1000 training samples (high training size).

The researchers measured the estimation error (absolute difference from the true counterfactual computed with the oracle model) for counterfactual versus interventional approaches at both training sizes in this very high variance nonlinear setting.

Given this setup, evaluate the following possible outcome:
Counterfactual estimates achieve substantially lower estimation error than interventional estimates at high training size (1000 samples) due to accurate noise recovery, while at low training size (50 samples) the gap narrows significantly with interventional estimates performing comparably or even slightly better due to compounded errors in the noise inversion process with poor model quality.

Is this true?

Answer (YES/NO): NO